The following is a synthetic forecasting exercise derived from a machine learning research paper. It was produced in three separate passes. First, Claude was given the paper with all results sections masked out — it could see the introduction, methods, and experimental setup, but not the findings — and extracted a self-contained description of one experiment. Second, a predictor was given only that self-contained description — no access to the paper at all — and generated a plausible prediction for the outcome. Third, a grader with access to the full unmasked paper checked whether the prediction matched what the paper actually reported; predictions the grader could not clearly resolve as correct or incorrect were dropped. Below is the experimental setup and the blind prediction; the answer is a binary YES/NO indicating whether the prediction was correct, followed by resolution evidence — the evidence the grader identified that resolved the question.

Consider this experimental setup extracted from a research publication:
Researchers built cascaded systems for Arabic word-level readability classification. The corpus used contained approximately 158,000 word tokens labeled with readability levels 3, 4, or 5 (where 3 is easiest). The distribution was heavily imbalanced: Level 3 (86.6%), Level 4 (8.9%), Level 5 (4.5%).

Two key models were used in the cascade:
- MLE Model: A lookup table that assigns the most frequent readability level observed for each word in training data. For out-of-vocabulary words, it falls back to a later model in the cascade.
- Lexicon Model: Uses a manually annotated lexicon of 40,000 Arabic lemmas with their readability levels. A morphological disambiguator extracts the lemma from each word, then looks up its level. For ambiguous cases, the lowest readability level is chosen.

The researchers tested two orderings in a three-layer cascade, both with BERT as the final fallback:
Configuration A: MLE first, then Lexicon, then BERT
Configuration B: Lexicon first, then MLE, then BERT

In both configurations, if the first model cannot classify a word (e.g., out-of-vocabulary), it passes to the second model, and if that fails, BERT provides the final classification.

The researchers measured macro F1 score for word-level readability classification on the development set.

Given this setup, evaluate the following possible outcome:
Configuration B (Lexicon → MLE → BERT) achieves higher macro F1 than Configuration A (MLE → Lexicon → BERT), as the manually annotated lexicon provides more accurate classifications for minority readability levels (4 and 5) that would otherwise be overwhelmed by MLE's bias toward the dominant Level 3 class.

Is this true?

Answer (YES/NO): NO